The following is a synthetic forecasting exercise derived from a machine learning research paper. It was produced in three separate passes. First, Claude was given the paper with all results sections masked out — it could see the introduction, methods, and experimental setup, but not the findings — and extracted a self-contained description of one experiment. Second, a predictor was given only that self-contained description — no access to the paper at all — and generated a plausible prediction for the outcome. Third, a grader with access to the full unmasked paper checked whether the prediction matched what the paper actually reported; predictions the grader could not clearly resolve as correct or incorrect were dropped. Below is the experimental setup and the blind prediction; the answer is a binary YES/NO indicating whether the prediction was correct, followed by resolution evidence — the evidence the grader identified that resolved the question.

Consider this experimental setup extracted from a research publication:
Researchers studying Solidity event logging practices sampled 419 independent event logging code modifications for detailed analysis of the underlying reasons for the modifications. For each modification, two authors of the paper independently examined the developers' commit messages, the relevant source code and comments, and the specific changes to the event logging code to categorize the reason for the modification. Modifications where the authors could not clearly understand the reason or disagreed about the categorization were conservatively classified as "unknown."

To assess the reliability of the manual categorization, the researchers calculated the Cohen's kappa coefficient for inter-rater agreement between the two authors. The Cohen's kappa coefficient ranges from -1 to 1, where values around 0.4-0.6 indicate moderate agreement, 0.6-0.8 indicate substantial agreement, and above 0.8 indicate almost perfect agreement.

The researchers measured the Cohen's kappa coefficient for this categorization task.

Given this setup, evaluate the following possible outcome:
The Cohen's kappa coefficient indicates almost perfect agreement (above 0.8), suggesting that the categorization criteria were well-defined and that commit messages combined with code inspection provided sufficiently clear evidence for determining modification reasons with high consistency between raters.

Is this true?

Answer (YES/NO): NO